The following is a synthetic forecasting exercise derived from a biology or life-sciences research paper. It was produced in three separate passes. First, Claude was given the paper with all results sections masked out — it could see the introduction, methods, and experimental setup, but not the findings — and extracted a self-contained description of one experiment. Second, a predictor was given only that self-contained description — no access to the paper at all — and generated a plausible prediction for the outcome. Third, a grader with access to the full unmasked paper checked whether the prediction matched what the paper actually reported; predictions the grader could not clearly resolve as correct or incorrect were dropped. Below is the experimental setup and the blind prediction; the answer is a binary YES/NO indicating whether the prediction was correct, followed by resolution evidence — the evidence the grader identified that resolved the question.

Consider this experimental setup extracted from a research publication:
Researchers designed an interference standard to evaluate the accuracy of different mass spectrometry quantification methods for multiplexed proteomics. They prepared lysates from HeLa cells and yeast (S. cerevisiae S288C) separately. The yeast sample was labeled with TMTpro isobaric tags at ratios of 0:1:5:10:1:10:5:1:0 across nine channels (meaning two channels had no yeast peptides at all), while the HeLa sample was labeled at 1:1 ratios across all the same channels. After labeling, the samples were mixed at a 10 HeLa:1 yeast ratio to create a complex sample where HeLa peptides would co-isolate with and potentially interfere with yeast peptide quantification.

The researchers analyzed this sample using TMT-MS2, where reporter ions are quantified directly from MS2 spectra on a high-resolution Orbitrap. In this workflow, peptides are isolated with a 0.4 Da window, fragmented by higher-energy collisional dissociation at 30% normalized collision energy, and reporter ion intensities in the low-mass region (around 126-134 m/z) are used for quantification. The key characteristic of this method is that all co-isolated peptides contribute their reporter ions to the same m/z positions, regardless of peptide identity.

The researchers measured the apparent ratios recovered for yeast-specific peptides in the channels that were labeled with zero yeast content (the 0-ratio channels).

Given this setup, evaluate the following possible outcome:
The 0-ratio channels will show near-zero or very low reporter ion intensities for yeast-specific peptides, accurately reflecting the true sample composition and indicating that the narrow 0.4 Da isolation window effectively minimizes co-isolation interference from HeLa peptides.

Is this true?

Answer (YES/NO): NO